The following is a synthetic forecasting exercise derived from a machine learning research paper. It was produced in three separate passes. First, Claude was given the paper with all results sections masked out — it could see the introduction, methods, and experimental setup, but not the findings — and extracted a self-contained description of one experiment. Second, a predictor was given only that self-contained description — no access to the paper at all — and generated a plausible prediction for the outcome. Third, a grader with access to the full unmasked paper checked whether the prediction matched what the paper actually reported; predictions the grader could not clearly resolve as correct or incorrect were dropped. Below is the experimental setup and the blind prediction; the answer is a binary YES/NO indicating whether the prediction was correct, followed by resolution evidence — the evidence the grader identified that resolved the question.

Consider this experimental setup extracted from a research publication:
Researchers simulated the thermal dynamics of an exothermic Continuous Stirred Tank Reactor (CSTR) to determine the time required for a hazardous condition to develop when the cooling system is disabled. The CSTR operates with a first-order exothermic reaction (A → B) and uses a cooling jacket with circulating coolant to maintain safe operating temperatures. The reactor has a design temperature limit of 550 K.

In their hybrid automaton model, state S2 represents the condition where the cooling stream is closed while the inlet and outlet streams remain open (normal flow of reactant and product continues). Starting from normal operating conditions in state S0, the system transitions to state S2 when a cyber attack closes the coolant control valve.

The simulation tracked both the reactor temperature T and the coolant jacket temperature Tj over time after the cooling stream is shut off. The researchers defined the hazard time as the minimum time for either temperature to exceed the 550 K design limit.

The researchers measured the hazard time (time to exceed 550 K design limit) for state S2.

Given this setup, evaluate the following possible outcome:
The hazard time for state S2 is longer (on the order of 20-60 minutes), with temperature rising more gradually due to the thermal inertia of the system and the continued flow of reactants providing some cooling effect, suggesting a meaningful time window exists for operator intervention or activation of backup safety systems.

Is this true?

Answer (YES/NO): NO